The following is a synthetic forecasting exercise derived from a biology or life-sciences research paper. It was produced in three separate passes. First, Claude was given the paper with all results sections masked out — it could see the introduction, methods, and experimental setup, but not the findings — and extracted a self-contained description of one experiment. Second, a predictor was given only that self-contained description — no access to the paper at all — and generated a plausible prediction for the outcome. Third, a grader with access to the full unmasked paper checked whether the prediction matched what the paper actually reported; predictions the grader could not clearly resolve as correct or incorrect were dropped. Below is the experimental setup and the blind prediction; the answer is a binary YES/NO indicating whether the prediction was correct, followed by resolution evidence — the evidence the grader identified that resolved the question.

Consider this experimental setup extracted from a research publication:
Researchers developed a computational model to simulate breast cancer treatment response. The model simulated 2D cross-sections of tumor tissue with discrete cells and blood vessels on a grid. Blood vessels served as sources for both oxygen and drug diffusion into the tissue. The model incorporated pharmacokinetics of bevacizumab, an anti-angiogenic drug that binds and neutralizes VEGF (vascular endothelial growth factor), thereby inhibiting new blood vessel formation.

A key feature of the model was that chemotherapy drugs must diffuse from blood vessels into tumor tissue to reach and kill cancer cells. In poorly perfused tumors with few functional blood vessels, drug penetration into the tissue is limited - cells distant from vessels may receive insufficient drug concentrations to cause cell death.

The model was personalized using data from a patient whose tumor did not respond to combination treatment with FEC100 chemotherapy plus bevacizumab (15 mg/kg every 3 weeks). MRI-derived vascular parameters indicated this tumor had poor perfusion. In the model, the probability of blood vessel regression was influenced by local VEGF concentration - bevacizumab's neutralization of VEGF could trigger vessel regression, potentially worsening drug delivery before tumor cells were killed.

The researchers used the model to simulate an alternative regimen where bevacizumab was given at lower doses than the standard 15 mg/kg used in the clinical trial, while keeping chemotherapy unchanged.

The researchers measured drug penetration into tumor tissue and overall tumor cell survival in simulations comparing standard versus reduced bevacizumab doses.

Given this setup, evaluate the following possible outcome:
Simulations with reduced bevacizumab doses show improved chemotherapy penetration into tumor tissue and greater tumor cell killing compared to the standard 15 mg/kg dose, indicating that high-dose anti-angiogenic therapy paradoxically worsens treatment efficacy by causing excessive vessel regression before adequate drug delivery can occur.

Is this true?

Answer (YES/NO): NO